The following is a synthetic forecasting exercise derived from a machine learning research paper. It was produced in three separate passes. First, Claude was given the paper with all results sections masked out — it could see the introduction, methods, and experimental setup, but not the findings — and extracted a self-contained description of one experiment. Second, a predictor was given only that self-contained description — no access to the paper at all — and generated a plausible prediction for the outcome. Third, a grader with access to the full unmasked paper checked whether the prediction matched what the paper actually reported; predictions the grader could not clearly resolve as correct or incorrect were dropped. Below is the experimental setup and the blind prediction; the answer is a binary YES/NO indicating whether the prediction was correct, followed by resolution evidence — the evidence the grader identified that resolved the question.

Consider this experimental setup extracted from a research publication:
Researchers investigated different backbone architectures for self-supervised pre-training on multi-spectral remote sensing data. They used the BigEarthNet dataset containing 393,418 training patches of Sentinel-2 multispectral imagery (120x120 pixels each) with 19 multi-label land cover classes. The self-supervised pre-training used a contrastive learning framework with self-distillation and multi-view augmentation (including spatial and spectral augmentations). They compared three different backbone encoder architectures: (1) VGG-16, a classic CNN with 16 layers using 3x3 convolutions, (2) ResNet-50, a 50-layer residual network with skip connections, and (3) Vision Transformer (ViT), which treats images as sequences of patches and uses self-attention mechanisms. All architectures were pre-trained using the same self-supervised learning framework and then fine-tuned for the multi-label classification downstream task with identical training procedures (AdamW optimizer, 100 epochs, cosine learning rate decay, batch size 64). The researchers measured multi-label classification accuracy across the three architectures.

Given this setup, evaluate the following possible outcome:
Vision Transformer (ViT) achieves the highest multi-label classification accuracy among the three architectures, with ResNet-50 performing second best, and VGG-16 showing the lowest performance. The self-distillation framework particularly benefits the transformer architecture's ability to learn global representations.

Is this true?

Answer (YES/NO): NO